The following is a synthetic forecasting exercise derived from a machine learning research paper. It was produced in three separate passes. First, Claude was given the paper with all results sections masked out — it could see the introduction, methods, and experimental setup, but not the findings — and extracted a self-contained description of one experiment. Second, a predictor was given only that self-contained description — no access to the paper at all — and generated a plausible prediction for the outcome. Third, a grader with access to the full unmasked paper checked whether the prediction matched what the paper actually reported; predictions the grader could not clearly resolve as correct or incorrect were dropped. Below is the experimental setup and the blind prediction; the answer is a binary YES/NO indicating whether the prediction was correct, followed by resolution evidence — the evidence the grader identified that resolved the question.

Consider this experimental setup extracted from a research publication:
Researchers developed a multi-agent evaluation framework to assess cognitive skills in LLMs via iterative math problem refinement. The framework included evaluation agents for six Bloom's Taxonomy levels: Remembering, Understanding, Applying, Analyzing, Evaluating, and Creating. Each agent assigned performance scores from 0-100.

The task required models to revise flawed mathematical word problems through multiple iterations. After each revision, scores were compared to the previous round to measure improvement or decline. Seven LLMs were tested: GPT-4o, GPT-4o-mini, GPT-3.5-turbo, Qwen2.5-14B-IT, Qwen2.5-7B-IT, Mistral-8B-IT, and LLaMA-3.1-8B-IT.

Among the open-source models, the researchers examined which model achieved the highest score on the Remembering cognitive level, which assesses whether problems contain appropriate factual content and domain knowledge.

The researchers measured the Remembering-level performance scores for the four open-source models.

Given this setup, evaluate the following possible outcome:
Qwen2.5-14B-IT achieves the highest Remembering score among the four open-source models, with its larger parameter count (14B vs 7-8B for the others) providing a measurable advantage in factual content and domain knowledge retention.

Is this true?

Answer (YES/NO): NO